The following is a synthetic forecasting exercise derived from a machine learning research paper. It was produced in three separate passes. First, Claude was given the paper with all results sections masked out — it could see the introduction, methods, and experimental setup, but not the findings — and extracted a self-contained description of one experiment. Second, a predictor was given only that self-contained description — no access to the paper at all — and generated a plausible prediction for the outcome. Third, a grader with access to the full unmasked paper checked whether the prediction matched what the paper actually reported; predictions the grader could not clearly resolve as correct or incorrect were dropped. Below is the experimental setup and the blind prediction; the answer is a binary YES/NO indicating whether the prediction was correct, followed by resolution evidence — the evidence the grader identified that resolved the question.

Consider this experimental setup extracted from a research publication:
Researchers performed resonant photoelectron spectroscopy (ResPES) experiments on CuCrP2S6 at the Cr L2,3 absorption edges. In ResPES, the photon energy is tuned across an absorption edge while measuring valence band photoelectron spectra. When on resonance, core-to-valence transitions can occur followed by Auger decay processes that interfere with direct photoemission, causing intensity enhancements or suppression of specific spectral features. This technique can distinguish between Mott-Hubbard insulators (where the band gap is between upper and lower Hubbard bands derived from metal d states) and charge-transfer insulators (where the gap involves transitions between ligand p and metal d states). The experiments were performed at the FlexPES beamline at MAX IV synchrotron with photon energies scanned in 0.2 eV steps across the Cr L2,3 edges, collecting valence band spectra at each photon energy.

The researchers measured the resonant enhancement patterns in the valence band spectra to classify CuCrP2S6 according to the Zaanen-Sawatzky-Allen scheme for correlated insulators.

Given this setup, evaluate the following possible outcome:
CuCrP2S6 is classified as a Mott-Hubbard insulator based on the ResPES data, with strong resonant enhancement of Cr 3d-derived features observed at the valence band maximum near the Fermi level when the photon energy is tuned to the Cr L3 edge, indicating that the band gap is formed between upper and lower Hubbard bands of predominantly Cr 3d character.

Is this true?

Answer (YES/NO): YES